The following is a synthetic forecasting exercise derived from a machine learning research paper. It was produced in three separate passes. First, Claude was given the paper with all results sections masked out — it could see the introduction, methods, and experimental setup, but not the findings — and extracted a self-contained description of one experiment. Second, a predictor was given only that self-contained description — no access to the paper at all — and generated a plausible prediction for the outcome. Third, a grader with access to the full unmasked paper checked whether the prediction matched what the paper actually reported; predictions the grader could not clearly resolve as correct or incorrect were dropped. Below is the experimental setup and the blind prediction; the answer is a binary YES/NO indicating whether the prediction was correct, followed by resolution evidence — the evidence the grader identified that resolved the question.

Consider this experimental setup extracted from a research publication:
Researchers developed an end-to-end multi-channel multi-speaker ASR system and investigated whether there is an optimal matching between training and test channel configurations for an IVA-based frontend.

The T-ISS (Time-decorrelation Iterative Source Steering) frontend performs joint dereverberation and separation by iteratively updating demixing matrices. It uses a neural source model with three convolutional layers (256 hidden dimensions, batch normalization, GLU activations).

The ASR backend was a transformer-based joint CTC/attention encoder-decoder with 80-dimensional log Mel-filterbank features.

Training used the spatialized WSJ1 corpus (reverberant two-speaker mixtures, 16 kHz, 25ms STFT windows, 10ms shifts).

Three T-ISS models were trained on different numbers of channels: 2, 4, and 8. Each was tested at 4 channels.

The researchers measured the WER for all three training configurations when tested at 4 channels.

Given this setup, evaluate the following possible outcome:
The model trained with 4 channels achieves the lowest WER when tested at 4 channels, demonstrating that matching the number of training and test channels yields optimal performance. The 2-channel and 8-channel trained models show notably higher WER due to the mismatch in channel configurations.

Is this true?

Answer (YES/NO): NO